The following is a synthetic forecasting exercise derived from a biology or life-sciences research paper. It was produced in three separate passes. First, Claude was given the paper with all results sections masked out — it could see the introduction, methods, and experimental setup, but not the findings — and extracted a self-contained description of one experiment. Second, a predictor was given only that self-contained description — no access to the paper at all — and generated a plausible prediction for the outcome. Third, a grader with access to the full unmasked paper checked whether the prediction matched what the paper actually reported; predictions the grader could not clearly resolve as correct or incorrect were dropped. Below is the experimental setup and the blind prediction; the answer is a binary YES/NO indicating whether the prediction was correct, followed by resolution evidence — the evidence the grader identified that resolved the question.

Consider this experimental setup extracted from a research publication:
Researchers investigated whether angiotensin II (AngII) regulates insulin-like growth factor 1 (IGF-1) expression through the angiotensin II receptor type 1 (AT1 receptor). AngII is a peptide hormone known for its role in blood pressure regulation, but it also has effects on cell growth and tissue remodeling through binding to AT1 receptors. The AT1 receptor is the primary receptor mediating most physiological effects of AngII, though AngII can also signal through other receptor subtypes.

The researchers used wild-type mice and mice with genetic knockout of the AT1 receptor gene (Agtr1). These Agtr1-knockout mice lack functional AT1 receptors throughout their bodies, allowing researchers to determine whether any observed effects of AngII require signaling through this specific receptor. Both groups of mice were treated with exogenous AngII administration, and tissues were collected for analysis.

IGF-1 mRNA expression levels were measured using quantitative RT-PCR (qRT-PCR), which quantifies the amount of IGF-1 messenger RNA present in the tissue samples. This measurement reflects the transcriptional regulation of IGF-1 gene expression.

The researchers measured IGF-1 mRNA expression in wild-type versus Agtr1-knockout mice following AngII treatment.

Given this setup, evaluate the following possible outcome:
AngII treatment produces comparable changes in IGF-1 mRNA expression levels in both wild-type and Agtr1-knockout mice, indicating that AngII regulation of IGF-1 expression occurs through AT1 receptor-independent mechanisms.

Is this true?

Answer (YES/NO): NO